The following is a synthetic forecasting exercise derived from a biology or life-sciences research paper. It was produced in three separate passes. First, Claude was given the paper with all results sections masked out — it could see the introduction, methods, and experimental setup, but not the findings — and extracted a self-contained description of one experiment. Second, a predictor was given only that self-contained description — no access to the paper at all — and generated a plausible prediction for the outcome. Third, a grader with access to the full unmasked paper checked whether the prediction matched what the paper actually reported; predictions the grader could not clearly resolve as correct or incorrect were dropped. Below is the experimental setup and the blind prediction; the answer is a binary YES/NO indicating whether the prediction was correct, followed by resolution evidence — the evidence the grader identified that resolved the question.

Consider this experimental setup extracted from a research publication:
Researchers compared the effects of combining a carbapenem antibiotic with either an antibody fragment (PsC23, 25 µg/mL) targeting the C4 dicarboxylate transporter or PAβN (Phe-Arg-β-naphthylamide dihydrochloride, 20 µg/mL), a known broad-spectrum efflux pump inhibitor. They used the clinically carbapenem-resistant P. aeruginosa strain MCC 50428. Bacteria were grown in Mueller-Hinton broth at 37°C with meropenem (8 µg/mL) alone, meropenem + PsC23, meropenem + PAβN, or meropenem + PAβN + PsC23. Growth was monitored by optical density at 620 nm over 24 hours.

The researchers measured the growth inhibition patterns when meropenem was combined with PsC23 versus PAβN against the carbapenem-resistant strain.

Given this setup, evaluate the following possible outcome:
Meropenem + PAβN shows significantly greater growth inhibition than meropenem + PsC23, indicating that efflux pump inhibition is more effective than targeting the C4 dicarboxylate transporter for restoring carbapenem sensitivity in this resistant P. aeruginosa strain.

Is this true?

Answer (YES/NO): NO